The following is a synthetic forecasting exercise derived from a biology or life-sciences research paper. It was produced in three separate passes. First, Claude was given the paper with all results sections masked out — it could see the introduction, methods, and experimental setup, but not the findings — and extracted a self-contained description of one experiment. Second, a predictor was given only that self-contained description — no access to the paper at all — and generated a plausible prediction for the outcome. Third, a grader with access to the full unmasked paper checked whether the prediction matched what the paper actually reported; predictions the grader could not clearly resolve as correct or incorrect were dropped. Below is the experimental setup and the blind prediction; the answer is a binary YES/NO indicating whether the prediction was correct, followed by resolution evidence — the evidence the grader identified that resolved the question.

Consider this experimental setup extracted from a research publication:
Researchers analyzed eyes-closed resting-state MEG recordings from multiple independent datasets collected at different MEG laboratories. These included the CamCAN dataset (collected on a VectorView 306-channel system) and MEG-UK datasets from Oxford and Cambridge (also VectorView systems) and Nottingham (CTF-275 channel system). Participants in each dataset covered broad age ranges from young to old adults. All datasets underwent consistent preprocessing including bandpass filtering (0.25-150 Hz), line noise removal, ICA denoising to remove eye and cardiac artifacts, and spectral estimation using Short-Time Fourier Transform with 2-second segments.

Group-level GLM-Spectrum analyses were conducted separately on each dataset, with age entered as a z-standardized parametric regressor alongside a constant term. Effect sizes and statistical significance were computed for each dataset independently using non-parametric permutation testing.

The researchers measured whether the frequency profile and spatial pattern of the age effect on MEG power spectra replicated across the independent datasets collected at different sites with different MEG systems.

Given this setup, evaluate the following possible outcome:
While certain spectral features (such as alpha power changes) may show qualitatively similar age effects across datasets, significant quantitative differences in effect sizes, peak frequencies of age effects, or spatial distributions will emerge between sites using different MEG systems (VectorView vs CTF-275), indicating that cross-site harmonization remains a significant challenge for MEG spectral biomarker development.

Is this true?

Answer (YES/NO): NO